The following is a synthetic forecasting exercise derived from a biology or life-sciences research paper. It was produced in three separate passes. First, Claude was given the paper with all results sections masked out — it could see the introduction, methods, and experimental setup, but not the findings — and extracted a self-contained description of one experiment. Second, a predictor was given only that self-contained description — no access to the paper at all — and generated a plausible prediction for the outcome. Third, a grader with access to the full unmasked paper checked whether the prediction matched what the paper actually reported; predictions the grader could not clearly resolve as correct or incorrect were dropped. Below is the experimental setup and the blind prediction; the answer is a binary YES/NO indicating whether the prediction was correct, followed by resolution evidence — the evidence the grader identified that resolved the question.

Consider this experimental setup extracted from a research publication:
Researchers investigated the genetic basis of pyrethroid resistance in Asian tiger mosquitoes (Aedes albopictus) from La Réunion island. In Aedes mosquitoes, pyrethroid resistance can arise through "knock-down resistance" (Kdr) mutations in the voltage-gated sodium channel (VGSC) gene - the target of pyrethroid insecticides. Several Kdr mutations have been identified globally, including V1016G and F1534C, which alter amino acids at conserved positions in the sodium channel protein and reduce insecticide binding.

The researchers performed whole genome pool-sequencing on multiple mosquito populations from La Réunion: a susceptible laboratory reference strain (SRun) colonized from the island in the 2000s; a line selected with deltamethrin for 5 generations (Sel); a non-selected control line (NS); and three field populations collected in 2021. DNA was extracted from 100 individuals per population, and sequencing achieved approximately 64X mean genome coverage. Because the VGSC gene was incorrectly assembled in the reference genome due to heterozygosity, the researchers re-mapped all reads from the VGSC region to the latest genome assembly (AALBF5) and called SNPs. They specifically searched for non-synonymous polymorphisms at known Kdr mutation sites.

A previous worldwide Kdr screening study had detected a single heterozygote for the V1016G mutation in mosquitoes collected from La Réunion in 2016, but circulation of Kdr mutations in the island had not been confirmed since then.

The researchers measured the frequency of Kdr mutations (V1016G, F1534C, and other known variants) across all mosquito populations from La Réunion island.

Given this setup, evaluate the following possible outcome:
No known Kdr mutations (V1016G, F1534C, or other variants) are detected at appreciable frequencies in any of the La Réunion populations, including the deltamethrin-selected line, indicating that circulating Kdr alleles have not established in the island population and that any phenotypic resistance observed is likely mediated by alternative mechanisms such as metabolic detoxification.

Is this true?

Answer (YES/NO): YES